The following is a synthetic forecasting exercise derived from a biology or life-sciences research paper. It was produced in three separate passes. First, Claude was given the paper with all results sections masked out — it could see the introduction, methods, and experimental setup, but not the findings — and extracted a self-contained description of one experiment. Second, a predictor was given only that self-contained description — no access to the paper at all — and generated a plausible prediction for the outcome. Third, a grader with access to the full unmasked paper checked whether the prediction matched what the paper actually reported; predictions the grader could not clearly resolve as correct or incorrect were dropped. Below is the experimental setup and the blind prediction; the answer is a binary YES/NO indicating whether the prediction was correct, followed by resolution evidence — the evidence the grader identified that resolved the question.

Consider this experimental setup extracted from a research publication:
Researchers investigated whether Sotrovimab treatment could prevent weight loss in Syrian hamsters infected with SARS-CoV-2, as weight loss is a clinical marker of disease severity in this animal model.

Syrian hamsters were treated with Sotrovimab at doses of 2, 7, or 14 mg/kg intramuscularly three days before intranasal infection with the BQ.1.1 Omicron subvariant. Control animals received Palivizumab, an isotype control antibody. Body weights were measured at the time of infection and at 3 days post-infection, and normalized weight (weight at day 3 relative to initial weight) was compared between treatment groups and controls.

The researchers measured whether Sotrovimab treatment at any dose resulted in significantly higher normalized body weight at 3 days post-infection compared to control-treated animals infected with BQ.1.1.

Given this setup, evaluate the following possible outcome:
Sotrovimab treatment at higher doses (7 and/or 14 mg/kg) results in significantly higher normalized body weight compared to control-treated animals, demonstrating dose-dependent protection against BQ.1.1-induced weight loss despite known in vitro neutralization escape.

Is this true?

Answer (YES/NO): NO